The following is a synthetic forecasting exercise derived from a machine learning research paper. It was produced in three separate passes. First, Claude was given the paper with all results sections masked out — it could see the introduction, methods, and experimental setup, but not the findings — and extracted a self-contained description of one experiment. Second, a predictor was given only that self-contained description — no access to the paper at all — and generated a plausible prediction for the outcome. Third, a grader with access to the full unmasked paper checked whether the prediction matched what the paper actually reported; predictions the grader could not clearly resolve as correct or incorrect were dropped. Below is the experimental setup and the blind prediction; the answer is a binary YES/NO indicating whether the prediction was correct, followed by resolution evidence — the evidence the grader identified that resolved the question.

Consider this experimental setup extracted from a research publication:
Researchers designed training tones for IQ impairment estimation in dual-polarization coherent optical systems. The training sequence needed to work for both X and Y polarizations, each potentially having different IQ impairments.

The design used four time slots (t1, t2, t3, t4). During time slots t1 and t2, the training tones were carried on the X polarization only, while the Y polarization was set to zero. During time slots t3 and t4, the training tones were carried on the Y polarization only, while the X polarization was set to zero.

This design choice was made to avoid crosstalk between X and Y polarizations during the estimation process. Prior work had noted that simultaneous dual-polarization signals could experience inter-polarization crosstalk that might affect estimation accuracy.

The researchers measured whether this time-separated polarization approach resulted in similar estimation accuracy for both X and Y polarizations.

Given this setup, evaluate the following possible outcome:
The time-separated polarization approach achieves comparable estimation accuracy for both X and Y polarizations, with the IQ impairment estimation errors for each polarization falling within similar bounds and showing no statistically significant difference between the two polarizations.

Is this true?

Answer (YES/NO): YES